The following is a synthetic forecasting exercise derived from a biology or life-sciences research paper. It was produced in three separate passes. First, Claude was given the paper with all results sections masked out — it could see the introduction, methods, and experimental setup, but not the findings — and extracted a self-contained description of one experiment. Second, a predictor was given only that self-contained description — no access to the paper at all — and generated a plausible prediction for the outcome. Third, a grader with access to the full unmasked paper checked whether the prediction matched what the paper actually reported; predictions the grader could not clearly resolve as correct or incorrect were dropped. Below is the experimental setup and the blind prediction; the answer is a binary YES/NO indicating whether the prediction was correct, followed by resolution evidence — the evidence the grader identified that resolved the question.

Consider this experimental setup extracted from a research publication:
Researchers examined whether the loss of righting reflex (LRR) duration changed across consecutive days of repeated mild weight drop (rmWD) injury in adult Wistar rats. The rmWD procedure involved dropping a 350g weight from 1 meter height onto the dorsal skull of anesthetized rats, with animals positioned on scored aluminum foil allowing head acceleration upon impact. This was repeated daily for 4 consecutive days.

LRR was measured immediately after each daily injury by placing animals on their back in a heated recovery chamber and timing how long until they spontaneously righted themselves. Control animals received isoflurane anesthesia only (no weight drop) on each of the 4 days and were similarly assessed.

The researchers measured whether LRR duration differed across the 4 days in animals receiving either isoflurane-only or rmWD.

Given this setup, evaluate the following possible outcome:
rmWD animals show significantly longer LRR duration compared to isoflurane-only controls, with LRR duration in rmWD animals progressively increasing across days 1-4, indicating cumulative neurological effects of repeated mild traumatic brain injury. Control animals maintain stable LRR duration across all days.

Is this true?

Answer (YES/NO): NO